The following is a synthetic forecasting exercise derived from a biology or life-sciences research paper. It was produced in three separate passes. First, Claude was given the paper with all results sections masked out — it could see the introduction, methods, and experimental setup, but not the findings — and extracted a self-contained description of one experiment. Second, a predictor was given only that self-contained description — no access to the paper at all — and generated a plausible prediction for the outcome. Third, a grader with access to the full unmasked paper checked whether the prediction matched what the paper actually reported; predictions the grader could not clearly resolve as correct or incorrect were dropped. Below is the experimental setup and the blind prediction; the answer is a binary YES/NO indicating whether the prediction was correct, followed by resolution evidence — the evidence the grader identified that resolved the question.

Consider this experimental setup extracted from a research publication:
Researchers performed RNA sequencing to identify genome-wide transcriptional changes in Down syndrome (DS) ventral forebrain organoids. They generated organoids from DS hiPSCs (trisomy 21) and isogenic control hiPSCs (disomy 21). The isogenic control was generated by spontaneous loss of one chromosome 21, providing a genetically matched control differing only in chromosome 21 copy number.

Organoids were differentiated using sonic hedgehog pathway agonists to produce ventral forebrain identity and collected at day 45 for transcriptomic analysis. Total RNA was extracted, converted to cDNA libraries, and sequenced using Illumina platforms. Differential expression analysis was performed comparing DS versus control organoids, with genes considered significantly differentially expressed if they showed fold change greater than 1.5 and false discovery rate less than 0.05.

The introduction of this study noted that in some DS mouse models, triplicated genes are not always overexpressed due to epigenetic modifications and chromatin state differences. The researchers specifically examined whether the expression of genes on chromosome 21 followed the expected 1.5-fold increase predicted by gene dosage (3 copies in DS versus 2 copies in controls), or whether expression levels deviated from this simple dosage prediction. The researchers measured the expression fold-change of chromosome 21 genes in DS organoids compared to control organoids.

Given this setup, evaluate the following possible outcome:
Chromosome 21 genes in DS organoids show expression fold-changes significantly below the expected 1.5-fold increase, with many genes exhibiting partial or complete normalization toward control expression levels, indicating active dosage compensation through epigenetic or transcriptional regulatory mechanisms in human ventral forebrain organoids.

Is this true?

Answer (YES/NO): NO